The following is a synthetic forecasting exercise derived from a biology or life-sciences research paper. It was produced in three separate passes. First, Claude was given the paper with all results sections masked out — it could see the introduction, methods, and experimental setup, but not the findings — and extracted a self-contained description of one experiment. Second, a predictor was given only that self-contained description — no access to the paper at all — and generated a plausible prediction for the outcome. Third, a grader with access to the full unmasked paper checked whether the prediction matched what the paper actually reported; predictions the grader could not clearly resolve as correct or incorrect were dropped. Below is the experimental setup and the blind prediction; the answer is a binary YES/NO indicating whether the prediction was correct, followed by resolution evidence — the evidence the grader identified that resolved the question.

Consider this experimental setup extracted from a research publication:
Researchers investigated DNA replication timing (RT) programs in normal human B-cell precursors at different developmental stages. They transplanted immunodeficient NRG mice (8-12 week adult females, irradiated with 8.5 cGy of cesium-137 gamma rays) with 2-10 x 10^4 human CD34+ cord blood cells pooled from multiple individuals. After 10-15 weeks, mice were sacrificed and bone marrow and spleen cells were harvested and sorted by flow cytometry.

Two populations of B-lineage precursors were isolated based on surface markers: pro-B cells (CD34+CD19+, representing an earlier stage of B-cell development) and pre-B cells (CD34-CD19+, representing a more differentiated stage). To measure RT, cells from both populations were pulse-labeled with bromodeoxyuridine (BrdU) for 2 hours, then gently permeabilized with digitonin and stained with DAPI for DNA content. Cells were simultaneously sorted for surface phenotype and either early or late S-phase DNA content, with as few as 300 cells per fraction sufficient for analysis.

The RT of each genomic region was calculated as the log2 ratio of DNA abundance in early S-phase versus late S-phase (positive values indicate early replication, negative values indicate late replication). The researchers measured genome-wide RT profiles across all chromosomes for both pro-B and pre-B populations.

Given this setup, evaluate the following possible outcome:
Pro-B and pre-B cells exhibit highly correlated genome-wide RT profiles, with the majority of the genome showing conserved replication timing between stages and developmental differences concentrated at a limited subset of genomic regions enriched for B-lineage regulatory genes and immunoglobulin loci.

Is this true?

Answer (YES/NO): NO